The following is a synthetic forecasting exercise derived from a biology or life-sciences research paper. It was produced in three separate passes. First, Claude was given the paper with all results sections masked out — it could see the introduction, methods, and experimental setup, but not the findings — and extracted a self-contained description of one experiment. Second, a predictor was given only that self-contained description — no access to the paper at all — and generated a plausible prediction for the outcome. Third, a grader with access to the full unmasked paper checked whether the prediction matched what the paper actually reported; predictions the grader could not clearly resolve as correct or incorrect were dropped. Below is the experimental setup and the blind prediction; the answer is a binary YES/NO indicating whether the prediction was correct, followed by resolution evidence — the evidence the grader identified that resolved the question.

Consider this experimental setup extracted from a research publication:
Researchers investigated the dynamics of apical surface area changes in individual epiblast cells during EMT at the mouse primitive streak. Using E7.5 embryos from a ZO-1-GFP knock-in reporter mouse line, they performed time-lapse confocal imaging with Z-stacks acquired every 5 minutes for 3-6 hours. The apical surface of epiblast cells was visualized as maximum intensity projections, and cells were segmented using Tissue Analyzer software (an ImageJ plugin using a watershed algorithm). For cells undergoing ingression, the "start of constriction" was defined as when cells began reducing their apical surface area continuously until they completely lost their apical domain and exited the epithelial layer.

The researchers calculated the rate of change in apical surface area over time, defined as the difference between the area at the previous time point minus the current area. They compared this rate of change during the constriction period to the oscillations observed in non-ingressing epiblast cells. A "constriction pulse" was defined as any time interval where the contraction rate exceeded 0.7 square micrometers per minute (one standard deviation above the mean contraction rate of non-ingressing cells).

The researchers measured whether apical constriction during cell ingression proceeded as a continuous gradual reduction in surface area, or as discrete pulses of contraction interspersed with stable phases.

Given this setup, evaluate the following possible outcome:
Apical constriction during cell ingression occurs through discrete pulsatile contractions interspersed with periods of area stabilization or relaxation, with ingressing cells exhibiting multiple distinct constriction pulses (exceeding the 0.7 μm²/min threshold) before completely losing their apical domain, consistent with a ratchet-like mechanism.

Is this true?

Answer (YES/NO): YES